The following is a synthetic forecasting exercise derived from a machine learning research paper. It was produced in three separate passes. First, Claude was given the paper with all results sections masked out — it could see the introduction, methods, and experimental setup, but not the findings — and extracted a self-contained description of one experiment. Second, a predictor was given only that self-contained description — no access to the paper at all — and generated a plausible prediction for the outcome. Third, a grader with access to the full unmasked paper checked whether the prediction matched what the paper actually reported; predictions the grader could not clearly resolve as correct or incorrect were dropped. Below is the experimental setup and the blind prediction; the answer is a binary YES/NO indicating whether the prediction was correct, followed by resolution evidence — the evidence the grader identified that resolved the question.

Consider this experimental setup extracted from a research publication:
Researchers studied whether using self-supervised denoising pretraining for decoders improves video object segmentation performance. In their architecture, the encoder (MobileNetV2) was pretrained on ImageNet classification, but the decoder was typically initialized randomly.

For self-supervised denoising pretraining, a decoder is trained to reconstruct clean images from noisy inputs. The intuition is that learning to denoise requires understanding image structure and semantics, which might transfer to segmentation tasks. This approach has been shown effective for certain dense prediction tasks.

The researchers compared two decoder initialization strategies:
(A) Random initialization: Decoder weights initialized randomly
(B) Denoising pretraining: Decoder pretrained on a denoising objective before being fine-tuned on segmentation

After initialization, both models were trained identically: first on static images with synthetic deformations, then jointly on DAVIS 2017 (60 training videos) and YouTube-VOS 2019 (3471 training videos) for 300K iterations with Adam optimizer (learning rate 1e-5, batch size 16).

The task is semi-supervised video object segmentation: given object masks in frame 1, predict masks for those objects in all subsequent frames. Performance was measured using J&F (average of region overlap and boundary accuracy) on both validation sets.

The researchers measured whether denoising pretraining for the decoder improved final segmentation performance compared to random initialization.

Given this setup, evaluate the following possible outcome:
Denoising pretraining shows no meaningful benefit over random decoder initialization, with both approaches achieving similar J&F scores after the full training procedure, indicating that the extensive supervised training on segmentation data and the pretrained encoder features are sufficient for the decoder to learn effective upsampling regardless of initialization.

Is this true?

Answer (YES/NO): NO